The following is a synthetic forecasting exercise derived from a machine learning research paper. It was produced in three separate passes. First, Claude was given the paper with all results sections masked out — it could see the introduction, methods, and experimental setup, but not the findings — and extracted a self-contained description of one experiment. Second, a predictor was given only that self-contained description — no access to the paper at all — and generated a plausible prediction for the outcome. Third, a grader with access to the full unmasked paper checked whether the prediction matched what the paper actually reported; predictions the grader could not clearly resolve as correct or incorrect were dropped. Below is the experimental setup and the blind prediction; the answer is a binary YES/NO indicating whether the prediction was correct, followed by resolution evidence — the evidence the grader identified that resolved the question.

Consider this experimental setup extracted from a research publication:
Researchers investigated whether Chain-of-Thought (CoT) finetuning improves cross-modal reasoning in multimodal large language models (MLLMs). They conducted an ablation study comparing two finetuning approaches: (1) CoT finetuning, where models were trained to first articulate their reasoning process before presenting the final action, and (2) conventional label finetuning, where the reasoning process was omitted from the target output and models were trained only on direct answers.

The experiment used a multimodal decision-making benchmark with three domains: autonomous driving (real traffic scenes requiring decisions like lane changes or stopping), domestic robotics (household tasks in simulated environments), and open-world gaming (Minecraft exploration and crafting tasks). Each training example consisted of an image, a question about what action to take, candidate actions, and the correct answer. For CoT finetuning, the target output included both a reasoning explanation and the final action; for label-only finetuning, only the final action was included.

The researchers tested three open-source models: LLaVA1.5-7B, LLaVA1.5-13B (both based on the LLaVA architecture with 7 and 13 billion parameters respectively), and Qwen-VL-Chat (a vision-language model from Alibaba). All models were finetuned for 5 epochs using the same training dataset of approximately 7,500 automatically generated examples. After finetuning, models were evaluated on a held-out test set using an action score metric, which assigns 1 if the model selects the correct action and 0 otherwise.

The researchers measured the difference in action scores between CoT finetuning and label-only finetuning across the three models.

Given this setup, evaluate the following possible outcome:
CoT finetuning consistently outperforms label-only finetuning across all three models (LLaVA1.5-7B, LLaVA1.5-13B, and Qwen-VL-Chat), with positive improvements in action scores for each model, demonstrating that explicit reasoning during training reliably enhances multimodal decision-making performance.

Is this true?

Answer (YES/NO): NO